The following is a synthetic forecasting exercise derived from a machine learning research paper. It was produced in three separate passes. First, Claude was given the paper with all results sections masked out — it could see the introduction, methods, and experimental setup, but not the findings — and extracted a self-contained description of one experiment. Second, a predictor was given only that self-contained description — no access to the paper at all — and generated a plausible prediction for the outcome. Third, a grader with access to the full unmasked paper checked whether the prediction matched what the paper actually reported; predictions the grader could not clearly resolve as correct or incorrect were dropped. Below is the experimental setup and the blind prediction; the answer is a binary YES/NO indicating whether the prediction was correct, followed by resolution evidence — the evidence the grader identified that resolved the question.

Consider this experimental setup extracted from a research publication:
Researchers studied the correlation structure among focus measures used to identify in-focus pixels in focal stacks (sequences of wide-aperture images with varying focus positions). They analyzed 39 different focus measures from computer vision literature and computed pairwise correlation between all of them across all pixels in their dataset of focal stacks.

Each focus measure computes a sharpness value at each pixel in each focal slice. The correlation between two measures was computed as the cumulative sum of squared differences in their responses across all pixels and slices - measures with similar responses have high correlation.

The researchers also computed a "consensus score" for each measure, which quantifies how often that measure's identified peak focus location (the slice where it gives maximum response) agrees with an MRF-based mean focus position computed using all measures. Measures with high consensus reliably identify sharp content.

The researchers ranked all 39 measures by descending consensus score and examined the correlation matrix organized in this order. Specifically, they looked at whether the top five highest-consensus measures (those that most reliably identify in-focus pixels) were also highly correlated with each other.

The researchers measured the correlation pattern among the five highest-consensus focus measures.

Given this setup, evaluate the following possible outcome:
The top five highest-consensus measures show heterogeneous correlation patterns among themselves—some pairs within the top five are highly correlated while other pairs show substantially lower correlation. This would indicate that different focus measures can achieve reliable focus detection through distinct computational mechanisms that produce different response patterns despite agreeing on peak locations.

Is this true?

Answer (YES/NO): NO